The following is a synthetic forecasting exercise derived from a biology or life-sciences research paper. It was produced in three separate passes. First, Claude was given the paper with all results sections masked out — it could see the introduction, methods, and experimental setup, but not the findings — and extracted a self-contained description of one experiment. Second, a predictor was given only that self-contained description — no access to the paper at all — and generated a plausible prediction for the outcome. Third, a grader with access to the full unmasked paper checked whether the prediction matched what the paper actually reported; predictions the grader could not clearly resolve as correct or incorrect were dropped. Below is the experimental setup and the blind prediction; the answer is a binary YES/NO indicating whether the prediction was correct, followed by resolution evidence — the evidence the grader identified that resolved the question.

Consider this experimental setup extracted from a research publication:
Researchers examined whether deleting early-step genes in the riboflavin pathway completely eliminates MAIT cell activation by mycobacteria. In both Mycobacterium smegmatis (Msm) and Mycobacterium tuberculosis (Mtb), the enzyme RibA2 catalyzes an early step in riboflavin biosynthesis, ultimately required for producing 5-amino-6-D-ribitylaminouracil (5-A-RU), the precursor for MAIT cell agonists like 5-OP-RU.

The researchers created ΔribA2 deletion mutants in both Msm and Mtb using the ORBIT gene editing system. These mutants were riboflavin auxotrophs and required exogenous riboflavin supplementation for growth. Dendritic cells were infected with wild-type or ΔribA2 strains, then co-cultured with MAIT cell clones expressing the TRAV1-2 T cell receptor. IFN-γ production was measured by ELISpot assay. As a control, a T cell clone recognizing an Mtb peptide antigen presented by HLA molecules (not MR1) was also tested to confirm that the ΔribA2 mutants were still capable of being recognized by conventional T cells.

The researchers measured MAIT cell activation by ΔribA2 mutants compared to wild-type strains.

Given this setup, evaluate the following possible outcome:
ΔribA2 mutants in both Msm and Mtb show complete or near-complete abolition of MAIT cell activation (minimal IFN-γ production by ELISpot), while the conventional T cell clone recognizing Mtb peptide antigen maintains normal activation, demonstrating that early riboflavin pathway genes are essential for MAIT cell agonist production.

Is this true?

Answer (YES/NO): NO